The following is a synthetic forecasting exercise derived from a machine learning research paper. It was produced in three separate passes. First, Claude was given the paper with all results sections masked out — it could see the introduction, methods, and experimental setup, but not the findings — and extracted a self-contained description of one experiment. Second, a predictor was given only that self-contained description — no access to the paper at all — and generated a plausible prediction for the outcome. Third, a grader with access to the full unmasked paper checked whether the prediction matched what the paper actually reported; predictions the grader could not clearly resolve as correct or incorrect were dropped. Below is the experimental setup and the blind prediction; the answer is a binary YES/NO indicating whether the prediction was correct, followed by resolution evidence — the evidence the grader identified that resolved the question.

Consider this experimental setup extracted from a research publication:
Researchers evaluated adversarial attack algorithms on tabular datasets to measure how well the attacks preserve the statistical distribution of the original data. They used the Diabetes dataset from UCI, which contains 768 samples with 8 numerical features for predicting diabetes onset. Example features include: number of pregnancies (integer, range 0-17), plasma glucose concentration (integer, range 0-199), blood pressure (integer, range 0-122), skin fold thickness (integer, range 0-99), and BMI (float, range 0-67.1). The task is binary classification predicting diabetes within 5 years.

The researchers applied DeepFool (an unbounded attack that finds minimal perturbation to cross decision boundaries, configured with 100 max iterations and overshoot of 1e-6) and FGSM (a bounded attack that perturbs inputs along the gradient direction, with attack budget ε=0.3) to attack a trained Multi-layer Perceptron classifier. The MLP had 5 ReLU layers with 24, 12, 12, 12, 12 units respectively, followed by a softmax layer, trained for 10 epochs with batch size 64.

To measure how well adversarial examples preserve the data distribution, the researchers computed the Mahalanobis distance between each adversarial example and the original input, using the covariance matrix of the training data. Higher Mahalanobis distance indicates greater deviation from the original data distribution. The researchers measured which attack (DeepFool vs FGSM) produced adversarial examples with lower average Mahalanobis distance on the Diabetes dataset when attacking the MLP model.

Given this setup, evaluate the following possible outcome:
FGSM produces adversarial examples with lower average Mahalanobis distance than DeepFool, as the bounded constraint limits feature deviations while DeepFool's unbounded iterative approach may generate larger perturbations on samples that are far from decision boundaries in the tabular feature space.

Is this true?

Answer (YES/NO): NO